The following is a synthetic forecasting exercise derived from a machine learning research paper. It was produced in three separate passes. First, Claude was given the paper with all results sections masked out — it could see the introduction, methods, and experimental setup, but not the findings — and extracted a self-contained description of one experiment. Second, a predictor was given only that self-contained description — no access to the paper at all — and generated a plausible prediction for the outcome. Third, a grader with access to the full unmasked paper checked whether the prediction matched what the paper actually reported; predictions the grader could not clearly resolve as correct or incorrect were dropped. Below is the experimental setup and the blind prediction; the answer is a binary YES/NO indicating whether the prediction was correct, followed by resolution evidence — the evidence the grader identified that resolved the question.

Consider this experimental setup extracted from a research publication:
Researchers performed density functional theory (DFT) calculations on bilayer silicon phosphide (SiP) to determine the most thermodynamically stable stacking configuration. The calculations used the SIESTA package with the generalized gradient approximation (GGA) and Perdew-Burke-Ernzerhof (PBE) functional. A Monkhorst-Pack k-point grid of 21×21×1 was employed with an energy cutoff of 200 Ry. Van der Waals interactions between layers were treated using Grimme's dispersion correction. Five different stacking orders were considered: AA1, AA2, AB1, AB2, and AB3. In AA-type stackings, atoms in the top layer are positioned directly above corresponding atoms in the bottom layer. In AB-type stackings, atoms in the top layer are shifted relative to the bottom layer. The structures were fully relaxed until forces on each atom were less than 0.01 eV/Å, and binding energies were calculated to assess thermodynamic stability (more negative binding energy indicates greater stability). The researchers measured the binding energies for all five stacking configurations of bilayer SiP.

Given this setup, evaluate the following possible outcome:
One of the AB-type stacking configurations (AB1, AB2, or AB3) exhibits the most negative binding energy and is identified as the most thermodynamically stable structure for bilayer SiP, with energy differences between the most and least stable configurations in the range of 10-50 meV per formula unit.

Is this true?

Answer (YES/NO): NO